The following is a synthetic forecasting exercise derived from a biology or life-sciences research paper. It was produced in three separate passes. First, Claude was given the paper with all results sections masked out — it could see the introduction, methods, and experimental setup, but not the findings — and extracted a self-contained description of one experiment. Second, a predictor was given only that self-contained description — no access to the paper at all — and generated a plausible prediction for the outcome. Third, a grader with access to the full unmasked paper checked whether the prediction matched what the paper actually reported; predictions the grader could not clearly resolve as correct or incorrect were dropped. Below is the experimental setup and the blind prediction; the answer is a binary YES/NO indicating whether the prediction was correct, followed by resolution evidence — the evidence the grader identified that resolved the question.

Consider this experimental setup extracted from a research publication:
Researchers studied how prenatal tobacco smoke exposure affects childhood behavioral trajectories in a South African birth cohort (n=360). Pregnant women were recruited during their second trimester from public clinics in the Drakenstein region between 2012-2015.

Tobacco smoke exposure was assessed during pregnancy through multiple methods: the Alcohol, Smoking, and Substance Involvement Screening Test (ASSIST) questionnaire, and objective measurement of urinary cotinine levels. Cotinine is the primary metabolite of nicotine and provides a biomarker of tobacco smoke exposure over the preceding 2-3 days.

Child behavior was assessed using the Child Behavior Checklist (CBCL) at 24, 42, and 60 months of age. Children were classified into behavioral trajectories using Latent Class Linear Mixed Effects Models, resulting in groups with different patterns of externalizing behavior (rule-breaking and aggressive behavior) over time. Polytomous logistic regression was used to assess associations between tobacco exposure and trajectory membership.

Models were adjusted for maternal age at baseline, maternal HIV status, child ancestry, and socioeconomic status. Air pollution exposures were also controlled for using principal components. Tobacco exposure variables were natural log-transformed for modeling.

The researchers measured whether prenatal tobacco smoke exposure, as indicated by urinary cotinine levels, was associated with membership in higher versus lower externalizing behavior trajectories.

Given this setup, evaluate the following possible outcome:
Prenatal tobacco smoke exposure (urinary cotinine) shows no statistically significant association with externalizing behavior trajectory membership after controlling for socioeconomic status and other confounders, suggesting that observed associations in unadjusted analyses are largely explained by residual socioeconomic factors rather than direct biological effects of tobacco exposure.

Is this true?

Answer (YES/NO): NO